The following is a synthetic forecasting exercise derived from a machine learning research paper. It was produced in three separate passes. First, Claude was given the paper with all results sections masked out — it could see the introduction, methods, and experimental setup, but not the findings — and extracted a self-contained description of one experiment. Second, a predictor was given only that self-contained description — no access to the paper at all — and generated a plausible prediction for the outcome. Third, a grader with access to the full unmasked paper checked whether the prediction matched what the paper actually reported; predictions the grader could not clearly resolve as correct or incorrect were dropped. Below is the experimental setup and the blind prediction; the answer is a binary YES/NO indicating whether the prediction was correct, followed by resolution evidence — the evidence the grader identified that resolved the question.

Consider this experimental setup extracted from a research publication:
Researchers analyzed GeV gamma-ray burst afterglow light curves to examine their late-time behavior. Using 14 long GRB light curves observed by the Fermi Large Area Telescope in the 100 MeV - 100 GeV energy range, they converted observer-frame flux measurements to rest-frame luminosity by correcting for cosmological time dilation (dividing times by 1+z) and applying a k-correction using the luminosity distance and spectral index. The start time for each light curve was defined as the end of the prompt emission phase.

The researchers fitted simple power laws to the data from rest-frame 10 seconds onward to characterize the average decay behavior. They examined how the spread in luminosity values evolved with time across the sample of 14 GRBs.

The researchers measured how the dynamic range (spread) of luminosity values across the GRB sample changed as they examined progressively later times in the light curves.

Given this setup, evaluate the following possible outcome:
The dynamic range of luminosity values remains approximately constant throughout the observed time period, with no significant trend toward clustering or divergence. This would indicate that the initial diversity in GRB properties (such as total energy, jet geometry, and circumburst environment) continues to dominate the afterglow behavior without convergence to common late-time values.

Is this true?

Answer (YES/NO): NO